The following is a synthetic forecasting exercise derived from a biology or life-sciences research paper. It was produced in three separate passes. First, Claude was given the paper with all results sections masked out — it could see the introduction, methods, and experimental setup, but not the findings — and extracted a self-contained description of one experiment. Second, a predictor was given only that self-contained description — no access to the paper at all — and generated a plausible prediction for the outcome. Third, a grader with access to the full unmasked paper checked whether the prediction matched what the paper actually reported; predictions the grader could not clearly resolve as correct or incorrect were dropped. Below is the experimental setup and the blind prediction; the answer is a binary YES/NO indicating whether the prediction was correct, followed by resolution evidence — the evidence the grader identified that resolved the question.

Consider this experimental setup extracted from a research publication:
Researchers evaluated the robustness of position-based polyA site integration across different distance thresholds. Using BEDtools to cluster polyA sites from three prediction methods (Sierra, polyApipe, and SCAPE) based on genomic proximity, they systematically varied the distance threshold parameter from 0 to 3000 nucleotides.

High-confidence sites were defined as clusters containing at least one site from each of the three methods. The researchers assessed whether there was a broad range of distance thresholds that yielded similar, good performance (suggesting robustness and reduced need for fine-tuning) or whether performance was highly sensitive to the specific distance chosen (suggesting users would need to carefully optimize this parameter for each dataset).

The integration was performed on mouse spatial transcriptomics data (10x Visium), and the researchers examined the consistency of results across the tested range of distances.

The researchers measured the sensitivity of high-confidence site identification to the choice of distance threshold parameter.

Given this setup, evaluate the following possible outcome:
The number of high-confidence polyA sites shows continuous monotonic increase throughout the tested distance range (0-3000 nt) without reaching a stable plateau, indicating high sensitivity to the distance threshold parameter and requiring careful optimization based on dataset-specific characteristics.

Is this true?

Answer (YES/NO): NO